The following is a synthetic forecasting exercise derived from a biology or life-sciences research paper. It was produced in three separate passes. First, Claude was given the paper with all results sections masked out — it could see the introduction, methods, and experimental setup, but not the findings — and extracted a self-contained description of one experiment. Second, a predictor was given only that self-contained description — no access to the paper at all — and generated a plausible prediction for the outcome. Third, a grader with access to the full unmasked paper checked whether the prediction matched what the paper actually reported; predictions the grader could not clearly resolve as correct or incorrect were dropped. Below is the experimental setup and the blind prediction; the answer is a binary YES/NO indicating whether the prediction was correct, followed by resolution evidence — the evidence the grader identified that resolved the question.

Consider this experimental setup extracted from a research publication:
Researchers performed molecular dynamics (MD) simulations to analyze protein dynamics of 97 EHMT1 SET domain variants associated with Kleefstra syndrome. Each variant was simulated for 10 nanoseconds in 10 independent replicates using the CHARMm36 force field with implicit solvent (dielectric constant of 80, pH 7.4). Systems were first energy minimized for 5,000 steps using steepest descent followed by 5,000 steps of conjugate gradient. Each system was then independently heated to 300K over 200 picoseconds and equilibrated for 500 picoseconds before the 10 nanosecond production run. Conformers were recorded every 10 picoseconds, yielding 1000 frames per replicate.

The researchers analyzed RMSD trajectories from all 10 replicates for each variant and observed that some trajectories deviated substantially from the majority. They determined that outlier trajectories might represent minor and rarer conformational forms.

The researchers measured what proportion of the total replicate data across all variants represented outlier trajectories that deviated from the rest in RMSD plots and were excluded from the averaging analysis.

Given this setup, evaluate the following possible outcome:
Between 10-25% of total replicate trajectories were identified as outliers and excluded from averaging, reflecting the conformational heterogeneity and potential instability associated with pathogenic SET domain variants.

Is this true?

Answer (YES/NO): YES